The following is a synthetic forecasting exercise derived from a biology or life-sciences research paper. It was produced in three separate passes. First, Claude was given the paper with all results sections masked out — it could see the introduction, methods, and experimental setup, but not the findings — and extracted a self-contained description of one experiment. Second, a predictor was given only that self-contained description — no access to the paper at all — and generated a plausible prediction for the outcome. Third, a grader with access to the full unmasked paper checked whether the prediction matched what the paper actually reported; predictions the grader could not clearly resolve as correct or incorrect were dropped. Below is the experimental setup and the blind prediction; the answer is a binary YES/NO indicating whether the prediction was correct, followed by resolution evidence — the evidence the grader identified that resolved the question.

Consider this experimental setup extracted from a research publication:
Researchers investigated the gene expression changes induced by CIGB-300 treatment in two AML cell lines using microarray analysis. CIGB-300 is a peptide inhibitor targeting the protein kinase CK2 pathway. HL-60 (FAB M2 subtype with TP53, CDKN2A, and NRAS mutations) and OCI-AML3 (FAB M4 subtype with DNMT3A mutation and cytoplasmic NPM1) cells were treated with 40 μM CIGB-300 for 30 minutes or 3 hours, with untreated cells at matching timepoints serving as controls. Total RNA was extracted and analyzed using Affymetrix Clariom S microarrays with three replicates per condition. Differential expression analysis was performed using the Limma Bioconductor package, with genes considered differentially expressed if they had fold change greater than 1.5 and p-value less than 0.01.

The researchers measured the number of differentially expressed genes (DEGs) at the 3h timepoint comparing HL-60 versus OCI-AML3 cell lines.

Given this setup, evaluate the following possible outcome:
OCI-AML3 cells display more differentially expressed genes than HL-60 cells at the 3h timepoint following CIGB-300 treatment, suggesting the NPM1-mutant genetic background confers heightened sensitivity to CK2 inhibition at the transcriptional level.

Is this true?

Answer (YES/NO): NO